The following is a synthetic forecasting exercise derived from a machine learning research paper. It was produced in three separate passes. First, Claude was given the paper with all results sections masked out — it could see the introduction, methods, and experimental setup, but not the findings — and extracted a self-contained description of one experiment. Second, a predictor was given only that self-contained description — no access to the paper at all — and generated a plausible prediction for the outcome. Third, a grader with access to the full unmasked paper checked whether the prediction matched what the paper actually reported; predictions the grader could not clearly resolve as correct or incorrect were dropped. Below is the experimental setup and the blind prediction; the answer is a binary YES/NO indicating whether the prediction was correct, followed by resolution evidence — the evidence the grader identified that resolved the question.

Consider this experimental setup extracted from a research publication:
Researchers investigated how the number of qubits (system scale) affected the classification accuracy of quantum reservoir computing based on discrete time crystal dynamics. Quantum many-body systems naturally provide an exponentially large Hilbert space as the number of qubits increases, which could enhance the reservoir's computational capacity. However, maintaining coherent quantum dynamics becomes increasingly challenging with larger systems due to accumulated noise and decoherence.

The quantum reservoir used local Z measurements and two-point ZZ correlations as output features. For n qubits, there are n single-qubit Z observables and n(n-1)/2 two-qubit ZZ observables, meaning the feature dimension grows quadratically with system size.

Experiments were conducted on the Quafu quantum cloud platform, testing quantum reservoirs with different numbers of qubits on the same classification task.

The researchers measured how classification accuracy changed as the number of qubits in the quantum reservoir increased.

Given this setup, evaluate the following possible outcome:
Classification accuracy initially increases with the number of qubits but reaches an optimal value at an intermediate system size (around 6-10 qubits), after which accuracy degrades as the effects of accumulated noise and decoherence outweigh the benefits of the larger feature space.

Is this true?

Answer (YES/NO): NO